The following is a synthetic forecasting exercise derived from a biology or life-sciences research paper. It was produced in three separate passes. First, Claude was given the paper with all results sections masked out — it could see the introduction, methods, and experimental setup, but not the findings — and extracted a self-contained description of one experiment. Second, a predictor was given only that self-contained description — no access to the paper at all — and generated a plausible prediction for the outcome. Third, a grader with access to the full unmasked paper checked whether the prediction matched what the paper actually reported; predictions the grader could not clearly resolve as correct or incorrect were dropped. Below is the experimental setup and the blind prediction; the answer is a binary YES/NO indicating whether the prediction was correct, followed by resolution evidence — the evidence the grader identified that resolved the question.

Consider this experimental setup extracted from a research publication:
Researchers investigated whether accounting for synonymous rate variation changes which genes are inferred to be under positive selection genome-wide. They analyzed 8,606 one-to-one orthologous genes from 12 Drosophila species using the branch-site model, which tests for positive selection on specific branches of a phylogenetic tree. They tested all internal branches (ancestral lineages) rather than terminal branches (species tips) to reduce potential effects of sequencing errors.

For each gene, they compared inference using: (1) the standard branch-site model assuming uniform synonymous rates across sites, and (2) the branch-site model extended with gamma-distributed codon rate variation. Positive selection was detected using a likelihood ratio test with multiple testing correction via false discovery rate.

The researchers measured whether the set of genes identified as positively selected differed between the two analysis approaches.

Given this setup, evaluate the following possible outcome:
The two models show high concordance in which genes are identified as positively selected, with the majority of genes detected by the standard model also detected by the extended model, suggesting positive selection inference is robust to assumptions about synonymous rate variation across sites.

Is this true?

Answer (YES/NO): NO